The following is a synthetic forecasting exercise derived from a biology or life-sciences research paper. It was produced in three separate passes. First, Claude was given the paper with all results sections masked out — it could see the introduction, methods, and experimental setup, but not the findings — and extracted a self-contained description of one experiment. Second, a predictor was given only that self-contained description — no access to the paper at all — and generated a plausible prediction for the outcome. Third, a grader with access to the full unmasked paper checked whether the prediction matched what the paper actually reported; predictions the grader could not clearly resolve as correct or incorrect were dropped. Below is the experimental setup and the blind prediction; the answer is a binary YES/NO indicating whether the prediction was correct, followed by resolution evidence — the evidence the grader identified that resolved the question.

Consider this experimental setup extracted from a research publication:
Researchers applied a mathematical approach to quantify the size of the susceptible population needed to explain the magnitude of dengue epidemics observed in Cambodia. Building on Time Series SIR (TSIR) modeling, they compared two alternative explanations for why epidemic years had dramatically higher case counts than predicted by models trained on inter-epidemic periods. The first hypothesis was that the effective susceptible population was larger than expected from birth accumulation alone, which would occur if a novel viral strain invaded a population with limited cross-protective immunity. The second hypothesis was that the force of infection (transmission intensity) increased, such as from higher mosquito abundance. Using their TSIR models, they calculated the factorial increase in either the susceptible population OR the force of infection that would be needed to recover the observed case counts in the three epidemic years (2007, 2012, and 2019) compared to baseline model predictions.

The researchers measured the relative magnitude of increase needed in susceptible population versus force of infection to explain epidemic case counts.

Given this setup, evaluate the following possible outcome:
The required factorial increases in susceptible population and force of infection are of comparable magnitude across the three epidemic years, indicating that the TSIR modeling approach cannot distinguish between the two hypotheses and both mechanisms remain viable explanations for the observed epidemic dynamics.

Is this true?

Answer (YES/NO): YES